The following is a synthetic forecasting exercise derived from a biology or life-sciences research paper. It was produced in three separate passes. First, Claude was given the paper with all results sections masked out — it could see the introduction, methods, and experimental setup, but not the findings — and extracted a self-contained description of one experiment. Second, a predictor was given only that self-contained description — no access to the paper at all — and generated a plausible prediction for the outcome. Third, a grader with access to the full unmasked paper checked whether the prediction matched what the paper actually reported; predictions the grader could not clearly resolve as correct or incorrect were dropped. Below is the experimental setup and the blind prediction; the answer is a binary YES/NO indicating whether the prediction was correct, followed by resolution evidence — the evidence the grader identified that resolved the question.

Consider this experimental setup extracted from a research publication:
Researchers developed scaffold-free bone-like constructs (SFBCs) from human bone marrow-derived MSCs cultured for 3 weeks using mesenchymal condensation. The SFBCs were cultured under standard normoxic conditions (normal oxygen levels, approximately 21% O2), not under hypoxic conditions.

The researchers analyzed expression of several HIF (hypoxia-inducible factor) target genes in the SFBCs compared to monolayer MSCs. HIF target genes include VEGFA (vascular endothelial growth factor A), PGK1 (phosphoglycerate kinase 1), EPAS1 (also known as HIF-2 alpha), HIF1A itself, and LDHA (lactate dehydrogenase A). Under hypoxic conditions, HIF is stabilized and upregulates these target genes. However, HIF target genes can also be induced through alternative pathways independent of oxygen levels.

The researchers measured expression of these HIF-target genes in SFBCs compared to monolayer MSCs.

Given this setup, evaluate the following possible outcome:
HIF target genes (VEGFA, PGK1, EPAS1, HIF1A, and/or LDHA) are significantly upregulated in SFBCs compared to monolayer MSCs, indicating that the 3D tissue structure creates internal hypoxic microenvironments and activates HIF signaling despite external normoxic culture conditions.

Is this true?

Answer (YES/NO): NO